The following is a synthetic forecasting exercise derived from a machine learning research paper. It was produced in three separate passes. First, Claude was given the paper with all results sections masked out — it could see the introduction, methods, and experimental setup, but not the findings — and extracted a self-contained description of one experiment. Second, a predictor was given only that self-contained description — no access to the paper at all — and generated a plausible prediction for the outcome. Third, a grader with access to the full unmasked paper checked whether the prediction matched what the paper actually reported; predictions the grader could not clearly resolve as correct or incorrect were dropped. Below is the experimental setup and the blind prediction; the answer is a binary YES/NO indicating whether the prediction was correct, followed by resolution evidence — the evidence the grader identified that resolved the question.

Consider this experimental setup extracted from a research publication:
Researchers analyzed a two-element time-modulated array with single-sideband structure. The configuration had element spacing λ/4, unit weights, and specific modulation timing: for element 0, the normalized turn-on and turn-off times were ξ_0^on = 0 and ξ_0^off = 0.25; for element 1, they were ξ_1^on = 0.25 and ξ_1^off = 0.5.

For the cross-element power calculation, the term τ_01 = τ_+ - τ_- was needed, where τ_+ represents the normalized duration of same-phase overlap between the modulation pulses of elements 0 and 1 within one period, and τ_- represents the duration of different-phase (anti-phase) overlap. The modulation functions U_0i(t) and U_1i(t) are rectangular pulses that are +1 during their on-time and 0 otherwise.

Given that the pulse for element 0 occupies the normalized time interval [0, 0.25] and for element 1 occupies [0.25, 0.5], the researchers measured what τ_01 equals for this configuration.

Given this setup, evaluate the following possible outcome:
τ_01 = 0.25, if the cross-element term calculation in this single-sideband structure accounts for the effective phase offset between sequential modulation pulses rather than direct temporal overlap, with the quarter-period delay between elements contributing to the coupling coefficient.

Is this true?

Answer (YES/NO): NO